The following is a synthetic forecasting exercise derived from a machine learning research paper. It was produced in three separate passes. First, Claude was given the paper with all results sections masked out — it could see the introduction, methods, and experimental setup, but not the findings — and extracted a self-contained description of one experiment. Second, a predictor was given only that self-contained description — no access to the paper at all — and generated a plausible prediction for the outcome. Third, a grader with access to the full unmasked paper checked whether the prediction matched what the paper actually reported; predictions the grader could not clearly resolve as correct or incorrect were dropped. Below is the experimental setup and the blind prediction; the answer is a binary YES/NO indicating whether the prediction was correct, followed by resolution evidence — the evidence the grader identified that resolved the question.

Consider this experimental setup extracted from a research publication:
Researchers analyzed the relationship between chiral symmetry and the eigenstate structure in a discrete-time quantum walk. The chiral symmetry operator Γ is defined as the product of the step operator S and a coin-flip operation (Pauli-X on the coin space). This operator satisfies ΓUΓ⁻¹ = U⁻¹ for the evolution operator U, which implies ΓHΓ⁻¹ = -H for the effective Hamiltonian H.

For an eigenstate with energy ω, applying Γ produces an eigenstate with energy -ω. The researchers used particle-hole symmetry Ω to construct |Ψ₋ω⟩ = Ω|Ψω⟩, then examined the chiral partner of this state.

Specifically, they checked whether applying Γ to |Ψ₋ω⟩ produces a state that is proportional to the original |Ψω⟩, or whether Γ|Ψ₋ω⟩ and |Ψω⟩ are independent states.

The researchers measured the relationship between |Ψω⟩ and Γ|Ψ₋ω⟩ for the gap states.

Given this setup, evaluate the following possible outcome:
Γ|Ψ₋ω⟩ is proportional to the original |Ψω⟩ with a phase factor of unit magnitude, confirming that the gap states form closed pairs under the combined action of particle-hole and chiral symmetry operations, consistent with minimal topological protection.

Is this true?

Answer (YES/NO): YES